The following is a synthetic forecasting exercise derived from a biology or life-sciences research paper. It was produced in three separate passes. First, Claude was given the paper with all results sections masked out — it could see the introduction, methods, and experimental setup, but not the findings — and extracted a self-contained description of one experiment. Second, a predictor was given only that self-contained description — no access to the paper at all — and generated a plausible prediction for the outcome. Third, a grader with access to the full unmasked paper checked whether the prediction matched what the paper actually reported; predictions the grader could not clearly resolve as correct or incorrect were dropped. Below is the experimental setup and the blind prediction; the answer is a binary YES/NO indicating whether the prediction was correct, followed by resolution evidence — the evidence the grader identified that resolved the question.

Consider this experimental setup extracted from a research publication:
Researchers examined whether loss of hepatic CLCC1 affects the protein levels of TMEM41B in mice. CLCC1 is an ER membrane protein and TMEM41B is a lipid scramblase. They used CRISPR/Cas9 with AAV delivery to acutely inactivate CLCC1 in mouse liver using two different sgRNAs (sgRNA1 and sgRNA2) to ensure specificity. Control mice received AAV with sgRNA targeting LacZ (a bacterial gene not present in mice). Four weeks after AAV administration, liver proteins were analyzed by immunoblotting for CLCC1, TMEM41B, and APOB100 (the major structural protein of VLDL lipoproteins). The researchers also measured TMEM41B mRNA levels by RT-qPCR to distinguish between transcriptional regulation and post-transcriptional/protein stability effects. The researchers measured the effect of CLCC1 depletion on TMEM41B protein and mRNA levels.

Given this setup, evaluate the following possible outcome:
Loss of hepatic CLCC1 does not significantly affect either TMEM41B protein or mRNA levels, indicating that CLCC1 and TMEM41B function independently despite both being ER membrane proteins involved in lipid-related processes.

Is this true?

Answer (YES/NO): NO